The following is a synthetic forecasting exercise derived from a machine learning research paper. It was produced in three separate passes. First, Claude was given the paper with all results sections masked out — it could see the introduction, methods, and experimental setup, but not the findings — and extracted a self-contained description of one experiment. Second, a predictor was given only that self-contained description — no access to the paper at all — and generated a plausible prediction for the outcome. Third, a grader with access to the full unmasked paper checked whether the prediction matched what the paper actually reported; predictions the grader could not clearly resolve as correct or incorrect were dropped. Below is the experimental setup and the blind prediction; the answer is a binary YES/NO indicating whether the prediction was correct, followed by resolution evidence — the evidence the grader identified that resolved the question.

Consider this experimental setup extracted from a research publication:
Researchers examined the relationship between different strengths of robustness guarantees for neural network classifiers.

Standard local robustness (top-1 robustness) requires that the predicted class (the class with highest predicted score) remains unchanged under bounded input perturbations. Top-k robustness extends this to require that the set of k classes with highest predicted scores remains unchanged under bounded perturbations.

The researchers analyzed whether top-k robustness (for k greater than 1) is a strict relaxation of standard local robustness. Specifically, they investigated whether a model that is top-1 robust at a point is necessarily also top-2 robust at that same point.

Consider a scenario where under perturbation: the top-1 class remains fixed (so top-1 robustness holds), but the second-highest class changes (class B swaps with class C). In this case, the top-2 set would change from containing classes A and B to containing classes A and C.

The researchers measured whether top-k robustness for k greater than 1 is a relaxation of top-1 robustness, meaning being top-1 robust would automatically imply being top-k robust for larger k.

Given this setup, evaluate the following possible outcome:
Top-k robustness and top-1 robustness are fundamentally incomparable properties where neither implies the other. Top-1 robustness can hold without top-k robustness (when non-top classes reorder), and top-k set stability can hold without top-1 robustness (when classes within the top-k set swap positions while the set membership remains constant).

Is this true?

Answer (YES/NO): NO